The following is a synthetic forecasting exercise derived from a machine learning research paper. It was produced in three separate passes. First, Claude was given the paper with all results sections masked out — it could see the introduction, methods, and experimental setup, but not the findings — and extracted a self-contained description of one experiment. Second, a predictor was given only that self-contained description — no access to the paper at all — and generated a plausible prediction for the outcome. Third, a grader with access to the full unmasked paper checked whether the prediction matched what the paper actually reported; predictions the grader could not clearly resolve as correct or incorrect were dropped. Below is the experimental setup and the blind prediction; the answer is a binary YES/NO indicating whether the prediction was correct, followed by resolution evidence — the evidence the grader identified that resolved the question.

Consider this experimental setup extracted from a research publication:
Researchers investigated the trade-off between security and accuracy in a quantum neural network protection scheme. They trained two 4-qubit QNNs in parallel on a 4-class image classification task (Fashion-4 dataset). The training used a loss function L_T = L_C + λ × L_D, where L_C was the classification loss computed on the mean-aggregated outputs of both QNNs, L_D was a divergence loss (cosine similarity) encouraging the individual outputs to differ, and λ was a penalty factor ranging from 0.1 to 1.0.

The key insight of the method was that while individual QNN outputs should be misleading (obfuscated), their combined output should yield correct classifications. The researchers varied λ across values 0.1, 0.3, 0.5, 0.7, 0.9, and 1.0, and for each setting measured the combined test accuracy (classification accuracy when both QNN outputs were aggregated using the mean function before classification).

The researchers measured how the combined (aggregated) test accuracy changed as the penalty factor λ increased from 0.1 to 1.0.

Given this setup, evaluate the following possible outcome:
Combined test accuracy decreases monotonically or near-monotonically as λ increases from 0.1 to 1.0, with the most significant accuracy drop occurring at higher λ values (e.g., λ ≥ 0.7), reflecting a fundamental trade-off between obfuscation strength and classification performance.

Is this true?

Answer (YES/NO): NO